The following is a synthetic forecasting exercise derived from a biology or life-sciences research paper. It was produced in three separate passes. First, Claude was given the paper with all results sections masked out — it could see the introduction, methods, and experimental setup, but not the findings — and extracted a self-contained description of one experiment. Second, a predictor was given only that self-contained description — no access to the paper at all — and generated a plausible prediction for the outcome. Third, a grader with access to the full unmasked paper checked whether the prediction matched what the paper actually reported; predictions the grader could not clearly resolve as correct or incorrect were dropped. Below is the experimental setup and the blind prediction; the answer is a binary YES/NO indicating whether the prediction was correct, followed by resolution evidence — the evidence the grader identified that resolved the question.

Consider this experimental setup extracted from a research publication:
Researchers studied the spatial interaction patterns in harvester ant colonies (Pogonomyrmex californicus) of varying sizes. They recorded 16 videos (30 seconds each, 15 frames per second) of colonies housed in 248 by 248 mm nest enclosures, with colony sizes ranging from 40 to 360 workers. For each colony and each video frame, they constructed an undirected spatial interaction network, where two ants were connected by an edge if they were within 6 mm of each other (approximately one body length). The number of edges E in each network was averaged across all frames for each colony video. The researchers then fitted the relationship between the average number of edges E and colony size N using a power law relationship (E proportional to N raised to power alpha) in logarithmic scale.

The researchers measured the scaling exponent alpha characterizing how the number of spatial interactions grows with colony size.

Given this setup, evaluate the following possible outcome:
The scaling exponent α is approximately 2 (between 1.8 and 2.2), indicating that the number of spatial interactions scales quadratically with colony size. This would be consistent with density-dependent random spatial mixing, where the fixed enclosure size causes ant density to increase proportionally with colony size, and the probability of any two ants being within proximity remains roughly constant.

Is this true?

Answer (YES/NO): NO